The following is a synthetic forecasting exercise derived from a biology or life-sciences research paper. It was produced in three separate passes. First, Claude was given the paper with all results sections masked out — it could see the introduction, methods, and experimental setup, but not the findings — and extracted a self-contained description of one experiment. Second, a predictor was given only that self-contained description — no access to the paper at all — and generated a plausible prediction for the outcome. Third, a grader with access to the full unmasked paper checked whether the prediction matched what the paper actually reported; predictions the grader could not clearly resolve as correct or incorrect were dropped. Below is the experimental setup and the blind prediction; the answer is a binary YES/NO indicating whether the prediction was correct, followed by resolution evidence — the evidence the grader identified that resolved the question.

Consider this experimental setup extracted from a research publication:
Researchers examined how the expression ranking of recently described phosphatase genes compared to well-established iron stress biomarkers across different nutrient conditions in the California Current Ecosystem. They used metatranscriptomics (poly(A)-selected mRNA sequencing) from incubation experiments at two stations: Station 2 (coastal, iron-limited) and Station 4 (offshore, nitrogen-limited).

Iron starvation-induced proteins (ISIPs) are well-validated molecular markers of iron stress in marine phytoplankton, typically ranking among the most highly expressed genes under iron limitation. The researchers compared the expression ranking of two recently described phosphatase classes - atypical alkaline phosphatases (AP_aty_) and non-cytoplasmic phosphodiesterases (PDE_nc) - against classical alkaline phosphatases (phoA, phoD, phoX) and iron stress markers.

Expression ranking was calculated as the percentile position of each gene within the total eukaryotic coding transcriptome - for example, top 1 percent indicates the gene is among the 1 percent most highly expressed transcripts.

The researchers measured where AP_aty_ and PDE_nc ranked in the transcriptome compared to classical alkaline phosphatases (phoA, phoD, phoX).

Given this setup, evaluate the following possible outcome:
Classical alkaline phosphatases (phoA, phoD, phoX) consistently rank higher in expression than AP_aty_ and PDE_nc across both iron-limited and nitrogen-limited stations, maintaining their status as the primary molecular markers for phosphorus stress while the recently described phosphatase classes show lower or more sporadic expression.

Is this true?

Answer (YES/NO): NO